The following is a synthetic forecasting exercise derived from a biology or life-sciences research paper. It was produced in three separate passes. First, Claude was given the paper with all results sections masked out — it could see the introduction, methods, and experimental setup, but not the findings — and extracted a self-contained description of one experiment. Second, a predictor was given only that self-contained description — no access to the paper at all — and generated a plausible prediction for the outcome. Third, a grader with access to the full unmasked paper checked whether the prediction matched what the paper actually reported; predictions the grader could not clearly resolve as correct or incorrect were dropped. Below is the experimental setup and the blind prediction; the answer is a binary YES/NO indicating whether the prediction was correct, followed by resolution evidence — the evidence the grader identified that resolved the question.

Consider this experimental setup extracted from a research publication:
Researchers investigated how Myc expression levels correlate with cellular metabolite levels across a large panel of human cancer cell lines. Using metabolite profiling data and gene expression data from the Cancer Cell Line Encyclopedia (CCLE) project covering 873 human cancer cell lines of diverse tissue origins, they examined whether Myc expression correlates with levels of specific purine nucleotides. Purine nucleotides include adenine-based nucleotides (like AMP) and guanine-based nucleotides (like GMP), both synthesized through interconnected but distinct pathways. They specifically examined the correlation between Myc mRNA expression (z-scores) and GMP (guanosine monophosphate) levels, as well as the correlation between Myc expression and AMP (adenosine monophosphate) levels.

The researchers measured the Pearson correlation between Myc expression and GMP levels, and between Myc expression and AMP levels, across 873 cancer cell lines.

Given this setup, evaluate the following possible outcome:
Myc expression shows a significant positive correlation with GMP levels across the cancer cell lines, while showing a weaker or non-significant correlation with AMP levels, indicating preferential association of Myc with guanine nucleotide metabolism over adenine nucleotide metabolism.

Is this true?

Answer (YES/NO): YES